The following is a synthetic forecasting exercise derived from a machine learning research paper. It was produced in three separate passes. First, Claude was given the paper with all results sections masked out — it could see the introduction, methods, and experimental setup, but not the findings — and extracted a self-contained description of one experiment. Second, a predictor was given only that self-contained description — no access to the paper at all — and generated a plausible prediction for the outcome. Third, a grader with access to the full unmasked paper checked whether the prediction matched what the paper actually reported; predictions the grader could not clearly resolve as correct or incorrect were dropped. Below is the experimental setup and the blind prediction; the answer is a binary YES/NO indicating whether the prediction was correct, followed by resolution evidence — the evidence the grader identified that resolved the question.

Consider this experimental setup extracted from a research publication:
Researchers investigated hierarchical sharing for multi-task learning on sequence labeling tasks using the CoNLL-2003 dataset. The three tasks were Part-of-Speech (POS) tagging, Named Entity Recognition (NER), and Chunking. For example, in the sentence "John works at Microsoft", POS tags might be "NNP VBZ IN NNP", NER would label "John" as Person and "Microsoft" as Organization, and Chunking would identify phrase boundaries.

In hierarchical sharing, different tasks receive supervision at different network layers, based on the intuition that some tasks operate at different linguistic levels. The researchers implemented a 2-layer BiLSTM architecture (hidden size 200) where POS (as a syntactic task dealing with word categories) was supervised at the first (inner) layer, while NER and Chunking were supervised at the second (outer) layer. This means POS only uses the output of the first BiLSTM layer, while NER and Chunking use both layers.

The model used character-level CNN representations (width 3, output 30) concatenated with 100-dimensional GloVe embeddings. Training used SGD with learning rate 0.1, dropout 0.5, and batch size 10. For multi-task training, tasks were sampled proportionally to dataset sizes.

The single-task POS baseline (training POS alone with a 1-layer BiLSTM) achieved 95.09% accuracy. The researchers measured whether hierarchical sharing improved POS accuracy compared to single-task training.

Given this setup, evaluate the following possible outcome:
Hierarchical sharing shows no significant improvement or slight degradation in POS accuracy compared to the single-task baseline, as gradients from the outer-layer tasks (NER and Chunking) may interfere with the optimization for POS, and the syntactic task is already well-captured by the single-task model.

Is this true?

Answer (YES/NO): YES